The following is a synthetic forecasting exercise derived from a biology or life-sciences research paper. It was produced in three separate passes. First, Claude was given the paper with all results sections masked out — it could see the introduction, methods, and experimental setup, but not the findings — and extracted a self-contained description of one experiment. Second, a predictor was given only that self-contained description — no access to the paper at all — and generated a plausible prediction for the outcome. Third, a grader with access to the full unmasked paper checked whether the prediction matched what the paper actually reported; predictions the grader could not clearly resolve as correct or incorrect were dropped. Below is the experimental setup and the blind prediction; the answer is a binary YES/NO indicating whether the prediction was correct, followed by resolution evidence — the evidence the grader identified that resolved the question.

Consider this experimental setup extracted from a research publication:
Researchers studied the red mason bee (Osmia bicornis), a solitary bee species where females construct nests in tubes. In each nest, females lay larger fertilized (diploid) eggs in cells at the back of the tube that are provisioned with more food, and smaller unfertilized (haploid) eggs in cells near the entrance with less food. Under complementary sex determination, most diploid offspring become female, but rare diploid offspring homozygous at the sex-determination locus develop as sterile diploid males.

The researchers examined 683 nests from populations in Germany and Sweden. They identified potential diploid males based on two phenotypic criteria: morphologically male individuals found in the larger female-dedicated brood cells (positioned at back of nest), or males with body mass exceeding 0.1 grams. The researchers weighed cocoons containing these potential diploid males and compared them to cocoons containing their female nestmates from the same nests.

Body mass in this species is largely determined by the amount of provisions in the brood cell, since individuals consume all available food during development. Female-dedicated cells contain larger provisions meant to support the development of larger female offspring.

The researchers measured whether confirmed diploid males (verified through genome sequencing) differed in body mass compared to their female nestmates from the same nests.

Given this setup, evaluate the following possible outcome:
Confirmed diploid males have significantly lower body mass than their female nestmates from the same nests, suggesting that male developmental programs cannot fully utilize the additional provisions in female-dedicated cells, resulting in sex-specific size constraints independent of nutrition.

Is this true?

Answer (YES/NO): NO